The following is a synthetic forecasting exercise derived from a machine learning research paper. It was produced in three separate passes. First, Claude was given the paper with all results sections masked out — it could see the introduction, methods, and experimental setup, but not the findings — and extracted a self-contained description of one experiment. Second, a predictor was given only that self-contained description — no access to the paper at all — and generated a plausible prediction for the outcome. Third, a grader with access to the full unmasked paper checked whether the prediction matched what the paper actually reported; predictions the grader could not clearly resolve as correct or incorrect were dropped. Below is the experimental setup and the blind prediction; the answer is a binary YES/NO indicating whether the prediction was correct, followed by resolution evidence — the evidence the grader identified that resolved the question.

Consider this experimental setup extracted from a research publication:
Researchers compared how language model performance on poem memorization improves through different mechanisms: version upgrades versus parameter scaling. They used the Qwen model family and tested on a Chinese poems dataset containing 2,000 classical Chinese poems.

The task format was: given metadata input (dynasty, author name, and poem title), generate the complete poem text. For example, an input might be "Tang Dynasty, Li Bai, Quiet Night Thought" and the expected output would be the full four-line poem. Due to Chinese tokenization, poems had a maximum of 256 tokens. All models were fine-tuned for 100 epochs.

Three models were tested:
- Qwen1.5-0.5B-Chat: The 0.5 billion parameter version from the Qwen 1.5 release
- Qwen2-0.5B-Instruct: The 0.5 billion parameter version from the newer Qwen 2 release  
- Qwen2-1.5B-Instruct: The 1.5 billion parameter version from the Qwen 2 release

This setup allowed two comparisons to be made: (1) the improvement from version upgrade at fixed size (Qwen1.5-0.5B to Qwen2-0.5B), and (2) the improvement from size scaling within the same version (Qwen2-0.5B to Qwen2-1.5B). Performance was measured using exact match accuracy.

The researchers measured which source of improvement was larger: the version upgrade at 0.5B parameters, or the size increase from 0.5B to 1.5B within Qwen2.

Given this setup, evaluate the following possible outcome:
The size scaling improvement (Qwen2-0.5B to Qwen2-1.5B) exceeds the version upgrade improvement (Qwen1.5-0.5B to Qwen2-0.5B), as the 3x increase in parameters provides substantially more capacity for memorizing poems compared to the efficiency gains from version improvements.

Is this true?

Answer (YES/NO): YES